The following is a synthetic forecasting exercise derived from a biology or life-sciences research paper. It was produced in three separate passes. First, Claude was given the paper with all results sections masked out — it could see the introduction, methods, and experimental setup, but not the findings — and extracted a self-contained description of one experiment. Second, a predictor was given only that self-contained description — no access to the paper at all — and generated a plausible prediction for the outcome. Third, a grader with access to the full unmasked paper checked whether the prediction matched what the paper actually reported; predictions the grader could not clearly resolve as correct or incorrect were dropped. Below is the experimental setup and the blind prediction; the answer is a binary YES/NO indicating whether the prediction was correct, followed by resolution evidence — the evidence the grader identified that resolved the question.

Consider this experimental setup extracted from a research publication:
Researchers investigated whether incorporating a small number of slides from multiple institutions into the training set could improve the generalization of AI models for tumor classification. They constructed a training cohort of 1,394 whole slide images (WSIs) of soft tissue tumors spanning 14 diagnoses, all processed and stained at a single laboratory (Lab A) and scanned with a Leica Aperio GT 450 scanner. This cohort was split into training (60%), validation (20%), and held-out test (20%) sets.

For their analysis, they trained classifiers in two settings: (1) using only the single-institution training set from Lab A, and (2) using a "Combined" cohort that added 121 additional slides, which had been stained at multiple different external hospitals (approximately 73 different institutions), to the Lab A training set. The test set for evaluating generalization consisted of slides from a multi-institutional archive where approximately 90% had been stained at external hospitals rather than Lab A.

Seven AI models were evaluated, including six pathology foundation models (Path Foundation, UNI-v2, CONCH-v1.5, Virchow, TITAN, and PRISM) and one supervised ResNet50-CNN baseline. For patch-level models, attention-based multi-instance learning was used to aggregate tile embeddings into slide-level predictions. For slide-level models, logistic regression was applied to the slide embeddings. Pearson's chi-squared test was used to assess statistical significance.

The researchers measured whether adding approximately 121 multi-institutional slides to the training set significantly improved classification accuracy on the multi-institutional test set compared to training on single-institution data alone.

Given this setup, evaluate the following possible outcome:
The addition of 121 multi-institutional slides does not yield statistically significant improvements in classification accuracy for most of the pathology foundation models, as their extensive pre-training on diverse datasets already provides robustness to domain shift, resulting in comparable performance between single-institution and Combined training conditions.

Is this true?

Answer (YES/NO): NO